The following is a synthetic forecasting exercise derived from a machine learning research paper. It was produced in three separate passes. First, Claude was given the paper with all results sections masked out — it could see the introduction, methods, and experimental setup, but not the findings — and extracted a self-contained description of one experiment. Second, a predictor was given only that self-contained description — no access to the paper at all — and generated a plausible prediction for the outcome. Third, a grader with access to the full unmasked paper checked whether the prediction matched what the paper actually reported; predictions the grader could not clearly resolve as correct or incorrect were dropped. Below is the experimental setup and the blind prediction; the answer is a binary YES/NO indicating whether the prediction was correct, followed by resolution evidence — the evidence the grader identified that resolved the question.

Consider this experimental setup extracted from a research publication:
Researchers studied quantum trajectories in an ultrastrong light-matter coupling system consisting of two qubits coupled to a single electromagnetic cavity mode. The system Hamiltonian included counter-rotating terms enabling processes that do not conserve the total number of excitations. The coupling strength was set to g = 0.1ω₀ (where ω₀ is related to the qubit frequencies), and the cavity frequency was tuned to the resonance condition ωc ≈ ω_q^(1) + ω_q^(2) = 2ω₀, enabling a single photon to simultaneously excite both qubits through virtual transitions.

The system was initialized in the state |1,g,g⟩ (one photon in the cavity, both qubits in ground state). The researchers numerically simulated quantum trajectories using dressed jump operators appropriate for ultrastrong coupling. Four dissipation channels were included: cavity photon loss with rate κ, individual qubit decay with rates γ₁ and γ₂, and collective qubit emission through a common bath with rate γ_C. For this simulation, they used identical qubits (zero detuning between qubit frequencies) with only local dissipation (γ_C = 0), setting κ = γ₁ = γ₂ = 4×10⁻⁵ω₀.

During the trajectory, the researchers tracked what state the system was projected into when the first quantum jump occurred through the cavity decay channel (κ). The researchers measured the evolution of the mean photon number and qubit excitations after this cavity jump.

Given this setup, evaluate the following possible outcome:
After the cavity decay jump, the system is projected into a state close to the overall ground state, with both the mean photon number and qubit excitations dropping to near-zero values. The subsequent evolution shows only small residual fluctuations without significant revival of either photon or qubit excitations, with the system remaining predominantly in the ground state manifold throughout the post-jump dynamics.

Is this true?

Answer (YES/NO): YES